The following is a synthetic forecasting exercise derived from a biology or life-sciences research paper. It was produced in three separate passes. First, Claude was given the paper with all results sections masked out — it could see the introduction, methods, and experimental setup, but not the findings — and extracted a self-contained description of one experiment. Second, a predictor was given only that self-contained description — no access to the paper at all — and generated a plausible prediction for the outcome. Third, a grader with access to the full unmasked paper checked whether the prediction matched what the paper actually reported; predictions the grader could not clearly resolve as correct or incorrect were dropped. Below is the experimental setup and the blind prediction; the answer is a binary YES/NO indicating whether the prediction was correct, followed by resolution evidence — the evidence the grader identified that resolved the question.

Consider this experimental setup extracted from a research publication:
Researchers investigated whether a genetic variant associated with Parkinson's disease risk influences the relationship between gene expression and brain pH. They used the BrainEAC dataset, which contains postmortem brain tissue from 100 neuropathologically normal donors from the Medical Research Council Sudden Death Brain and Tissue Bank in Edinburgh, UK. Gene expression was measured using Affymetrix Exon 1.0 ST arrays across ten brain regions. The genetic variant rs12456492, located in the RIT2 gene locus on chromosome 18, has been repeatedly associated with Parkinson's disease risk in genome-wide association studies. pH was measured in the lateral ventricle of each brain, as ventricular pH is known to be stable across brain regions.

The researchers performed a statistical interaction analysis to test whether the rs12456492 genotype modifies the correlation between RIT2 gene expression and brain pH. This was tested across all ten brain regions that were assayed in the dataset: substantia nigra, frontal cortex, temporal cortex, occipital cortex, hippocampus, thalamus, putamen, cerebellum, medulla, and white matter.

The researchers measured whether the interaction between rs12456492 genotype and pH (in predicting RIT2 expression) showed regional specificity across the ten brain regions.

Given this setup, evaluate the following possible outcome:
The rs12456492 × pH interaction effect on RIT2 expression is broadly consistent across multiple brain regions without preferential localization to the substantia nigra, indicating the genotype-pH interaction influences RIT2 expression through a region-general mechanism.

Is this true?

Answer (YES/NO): NO